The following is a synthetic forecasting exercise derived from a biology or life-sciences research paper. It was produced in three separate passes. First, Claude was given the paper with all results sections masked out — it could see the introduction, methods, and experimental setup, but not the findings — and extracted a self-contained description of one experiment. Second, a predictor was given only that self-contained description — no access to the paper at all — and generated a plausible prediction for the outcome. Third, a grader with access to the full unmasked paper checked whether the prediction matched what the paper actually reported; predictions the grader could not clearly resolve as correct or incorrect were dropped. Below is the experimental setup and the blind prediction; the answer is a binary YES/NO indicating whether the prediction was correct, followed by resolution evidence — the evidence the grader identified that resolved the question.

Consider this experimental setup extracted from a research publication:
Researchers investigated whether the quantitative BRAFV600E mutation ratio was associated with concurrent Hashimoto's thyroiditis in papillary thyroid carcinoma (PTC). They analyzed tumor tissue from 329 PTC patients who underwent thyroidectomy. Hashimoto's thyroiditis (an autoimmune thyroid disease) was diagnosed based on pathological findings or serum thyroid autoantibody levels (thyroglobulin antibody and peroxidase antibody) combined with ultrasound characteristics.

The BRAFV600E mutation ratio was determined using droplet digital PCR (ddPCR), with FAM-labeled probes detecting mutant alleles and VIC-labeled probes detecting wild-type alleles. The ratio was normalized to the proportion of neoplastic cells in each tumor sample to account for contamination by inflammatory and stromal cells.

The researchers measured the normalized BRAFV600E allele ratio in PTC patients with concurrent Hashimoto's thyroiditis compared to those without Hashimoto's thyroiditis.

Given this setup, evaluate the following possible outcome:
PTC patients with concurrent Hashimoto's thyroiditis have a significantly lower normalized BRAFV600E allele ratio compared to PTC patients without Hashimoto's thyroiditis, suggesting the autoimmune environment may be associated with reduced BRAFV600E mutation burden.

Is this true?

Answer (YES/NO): YES